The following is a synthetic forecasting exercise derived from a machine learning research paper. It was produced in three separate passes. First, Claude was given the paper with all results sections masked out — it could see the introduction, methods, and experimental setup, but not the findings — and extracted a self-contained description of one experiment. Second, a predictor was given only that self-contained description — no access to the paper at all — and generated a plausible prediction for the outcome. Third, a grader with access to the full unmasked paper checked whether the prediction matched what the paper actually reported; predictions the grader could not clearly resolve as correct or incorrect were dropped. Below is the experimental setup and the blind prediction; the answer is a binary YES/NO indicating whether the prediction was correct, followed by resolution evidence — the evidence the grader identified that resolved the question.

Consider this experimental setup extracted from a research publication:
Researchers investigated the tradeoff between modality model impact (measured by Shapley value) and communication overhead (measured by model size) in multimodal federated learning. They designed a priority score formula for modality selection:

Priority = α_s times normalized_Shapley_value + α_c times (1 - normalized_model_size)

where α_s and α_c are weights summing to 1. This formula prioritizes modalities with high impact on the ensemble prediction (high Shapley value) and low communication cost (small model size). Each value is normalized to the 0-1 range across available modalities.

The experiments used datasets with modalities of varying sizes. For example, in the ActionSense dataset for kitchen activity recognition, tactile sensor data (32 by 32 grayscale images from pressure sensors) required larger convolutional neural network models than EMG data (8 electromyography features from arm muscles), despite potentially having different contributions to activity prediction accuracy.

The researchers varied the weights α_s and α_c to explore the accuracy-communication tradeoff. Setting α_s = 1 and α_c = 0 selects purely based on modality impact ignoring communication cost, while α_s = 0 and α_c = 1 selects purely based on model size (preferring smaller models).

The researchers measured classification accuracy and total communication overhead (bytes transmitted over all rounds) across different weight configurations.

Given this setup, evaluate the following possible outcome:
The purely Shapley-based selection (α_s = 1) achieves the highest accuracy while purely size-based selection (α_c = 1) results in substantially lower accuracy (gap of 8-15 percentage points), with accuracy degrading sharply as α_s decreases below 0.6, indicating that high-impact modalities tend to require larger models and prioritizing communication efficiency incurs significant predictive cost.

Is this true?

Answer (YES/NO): NO